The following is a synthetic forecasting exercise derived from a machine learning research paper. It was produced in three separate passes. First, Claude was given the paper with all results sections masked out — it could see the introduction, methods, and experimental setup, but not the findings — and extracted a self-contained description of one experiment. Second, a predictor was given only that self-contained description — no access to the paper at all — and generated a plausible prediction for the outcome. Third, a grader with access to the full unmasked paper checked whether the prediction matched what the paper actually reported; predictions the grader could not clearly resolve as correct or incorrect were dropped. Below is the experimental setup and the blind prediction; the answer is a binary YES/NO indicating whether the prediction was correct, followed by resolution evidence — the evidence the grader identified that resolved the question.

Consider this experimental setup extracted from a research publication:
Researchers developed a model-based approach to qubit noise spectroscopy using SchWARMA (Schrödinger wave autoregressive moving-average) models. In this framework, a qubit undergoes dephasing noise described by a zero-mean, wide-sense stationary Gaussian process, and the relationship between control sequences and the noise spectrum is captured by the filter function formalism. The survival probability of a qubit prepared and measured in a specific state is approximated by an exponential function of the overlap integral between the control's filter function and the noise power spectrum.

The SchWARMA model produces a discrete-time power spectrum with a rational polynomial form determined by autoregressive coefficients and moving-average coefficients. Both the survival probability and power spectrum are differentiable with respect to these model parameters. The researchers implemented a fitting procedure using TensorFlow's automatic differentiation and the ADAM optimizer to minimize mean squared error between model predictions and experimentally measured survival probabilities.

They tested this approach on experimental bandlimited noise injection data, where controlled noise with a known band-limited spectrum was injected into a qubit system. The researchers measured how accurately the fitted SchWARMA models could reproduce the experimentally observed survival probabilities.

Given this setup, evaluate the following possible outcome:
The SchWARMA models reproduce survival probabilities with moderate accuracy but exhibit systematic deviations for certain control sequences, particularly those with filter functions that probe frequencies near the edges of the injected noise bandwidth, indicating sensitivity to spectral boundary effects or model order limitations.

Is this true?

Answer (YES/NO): NO